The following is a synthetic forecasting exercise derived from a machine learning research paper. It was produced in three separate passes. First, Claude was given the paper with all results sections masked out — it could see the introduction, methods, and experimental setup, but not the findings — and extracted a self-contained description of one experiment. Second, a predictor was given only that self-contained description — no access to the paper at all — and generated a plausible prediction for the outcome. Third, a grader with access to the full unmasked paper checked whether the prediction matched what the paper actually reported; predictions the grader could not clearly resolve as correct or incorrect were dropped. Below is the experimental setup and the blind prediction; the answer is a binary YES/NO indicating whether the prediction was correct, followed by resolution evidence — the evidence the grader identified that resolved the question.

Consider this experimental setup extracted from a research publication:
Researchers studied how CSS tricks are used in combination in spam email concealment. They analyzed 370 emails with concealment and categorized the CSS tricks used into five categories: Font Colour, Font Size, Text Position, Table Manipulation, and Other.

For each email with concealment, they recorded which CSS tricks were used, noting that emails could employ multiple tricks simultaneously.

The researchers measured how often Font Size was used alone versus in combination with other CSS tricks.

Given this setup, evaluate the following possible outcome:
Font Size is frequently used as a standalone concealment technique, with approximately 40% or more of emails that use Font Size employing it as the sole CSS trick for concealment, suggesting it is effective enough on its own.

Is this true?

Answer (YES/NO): NO